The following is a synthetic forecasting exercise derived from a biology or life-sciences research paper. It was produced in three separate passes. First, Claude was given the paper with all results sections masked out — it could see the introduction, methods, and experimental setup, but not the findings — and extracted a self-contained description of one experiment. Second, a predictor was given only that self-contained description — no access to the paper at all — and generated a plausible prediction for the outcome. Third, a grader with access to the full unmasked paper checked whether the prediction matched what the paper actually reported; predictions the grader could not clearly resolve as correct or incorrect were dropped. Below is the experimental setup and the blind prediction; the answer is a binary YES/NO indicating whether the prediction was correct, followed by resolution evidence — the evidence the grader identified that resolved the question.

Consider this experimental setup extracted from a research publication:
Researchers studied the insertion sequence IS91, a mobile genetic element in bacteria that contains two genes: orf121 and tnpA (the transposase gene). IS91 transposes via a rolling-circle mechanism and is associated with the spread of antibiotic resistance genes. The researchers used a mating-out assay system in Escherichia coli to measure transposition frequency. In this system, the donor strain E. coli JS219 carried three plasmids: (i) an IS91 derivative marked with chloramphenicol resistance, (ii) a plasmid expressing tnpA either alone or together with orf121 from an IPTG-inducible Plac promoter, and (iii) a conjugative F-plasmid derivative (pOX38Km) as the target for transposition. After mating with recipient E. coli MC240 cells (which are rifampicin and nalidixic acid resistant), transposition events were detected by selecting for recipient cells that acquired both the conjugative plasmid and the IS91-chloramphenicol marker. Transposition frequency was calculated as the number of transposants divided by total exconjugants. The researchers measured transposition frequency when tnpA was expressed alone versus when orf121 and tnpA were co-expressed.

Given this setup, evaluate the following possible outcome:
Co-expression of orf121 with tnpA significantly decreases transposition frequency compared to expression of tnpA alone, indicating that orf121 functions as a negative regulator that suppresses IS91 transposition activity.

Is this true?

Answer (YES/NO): YES